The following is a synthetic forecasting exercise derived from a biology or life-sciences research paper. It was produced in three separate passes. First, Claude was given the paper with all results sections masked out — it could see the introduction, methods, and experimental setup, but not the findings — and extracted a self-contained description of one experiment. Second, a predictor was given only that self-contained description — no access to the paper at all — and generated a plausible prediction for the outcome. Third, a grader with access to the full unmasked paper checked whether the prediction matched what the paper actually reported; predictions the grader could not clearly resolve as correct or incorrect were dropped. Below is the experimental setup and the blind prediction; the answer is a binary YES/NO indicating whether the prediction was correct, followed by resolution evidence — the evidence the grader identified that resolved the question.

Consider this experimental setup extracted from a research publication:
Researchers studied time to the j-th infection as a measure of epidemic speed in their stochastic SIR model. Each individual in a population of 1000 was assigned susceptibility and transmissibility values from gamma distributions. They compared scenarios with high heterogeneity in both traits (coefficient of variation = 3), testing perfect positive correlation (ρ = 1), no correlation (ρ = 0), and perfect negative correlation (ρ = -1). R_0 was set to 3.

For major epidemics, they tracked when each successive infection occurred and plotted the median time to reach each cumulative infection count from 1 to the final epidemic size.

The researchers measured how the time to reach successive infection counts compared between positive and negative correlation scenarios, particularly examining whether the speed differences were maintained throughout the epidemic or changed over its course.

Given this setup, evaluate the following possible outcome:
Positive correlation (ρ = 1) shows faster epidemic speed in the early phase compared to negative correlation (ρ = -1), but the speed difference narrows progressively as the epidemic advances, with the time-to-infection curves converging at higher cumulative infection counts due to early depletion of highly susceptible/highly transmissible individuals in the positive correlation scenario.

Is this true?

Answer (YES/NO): NO